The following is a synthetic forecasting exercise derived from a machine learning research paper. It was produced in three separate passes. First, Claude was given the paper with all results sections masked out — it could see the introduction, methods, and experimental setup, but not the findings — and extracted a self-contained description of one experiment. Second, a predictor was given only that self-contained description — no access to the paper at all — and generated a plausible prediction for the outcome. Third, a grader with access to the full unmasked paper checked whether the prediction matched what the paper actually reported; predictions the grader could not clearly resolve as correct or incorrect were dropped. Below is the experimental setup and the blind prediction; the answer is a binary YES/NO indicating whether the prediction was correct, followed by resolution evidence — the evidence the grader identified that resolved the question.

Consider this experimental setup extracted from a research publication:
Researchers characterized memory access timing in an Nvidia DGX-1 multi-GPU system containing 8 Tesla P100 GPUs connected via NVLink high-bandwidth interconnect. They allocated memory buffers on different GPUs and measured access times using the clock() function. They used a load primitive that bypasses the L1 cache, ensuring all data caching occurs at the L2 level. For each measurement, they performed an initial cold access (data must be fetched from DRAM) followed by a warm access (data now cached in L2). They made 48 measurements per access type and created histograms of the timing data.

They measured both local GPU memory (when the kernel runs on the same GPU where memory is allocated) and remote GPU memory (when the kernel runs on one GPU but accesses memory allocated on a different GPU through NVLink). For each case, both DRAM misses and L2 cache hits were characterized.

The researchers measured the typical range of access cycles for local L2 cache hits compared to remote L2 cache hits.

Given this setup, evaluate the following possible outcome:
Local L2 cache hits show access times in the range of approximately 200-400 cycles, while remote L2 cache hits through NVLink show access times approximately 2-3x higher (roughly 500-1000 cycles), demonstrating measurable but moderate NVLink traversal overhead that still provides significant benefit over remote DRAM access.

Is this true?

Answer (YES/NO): YES